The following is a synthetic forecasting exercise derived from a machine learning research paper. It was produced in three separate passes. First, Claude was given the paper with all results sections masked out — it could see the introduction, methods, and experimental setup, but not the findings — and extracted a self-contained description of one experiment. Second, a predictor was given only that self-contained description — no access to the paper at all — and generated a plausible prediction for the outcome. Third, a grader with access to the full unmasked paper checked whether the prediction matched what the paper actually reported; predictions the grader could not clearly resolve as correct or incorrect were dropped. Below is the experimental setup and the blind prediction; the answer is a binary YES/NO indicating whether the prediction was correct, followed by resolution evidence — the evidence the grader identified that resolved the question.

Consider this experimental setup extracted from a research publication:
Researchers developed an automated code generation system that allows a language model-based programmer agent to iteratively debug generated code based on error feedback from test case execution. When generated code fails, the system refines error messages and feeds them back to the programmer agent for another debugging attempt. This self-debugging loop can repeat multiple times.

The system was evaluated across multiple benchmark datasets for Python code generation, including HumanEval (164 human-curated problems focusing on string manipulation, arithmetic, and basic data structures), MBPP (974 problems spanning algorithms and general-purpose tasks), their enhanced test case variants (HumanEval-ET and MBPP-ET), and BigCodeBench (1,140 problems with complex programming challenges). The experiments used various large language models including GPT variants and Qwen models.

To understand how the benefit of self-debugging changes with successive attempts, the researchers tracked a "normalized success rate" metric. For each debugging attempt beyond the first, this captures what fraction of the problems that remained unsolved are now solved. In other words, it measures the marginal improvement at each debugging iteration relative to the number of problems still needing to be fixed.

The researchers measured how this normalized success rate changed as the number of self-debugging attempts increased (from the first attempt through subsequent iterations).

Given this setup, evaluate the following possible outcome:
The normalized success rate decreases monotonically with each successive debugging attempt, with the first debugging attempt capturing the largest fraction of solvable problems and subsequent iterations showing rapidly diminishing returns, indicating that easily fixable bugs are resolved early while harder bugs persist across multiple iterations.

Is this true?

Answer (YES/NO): YES